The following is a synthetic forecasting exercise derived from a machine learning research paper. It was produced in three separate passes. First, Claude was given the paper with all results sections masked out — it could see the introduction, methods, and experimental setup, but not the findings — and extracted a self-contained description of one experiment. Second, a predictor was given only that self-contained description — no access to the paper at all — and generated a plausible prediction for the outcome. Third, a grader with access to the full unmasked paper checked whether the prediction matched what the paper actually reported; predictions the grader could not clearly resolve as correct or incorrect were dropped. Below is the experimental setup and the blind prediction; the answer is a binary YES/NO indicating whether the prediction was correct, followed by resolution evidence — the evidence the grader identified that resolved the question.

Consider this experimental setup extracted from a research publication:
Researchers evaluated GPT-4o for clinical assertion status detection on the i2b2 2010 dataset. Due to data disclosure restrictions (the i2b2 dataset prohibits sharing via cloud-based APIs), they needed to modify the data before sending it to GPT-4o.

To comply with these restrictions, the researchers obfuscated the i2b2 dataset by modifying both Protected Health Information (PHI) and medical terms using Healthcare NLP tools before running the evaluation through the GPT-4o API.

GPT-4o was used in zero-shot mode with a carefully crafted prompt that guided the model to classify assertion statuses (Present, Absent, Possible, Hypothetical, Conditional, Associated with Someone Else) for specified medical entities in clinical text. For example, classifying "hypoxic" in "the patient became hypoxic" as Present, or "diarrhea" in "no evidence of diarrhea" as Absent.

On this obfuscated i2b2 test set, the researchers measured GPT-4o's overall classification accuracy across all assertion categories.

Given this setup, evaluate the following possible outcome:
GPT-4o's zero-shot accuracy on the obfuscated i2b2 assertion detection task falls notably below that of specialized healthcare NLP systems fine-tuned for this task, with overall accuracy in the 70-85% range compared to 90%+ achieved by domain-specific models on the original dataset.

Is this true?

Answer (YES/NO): NO